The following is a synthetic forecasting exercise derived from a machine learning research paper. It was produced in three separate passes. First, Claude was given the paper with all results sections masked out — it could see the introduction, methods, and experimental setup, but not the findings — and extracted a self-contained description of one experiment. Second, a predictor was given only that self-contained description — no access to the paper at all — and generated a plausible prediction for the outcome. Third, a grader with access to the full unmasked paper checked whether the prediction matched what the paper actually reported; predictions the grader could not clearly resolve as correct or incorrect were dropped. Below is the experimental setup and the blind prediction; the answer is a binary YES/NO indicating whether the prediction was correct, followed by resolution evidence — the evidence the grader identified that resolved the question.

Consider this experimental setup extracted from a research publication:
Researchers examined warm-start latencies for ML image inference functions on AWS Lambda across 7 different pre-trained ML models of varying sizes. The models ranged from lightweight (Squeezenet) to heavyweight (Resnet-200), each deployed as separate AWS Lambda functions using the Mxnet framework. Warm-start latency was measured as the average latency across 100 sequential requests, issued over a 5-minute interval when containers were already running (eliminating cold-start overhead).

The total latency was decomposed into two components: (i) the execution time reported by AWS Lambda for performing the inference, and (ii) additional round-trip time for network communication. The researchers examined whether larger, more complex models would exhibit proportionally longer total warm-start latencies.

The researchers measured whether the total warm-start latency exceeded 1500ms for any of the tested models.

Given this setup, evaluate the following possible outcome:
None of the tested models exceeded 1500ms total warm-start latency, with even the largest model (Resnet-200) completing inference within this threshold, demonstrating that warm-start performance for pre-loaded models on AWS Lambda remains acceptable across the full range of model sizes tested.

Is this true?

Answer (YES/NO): NO